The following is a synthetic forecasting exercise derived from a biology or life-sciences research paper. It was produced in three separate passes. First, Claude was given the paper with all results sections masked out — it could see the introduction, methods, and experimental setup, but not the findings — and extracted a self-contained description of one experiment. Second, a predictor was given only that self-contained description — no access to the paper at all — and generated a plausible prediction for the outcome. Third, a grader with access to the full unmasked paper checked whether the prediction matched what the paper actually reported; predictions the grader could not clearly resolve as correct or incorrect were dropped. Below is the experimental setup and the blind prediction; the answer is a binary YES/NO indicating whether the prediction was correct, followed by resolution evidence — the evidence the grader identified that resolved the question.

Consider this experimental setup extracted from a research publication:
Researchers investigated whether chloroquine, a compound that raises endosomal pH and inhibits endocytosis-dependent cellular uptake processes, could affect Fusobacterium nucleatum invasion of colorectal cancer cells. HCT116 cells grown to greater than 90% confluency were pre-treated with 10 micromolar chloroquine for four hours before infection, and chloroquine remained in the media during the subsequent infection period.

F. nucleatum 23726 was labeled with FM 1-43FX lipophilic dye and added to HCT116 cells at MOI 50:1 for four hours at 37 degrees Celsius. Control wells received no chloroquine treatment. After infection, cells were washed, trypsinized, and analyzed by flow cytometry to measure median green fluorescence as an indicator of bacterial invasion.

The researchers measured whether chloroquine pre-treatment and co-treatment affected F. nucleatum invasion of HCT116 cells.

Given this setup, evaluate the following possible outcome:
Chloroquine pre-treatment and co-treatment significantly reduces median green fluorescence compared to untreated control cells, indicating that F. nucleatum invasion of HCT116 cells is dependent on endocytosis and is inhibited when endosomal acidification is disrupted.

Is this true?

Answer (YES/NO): NO